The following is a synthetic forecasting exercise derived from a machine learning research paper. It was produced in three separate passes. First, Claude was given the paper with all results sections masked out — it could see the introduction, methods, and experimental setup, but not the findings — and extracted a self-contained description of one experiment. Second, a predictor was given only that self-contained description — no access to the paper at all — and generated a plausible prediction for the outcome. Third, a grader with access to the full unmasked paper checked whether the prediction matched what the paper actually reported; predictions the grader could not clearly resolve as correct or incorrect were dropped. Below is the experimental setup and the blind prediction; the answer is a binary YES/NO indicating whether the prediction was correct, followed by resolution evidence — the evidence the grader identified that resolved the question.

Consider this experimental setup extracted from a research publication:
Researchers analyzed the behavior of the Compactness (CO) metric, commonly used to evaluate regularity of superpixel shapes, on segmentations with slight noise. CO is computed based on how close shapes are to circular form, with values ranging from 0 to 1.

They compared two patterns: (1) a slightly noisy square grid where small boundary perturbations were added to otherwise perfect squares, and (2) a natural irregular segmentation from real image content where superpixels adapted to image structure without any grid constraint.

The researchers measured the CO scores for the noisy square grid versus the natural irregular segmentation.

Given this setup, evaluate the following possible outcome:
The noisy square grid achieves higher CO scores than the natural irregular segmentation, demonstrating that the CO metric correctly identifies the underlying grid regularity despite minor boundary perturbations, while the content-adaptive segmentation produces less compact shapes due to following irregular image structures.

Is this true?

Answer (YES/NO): NO